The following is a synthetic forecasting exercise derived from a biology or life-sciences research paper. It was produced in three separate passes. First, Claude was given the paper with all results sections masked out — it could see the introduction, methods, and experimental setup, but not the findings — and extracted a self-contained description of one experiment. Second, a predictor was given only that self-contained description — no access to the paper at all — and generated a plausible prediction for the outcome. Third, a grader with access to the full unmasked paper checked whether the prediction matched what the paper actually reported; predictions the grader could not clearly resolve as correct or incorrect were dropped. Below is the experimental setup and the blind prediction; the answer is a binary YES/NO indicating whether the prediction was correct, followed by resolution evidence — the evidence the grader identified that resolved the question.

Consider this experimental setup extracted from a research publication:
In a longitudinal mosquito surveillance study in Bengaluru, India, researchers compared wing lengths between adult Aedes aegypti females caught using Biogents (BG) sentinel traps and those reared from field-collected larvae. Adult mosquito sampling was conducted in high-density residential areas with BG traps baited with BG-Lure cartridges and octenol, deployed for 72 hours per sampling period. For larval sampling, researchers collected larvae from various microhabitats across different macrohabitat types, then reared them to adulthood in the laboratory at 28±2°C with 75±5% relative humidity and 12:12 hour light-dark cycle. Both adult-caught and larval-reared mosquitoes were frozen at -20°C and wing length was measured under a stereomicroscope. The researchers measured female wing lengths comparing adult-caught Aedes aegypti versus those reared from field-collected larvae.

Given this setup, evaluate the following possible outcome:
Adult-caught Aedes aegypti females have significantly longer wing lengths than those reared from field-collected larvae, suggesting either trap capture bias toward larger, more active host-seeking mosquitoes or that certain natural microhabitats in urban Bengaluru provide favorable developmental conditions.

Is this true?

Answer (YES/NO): YES